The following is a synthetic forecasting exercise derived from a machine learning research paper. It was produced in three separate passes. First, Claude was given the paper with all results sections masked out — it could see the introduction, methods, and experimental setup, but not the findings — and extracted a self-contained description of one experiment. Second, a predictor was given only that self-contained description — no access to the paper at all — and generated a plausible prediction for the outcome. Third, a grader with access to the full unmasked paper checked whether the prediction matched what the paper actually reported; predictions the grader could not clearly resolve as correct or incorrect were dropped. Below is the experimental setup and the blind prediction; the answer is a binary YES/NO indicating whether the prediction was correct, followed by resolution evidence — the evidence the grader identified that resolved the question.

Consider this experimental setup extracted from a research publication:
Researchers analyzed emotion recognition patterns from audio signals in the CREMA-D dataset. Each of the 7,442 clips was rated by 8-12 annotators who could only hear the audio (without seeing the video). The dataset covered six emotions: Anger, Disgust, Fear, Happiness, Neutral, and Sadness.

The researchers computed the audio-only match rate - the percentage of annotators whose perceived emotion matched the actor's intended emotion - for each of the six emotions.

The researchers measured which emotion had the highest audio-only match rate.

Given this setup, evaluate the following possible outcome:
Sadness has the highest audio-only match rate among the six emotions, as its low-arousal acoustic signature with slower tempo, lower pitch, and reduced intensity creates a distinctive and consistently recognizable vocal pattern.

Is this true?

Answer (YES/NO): NO